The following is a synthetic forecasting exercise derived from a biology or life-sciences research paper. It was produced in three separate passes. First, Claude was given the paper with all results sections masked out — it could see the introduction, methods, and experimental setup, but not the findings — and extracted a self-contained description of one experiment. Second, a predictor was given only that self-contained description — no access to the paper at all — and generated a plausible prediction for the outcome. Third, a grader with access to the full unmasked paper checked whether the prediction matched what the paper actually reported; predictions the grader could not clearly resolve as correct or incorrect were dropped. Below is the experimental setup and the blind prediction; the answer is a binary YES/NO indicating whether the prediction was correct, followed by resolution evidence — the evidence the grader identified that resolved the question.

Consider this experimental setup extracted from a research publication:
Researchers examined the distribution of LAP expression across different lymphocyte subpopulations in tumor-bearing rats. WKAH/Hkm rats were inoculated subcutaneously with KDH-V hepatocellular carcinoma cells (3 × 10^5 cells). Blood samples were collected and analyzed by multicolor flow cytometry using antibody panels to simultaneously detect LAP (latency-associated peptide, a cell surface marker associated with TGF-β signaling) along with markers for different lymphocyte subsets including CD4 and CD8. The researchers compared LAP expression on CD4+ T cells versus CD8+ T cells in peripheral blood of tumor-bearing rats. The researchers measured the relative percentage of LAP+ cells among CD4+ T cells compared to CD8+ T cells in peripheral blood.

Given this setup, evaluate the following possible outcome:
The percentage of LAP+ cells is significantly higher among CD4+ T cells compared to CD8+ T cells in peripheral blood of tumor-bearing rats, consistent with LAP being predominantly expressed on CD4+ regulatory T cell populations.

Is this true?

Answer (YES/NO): NO